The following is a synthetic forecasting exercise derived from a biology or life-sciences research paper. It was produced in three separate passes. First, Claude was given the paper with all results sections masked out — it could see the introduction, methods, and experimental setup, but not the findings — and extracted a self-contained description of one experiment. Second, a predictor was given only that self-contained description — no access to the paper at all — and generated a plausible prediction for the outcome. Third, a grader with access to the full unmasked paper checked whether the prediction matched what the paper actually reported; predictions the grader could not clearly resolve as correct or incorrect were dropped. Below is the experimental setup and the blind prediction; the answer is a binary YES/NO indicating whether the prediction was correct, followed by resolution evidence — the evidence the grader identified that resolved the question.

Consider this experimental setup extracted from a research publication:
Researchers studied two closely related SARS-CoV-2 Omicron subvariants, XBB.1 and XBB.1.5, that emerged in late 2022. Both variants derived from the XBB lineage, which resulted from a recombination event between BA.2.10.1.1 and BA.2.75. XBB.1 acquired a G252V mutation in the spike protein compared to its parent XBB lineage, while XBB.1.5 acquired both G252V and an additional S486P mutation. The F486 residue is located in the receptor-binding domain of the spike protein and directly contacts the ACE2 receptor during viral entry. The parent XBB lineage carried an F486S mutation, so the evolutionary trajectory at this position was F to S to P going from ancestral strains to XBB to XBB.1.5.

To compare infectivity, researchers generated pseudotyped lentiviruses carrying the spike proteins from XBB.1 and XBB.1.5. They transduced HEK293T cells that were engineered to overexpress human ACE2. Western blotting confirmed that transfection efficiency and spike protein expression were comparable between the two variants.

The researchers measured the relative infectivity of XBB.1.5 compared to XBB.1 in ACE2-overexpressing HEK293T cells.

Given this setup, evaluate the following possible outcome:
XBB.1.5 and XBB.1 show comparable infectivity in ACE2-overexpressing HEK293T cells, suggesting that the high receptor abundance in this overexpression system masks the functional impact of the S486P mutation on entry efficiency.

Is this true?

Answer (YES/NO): NO